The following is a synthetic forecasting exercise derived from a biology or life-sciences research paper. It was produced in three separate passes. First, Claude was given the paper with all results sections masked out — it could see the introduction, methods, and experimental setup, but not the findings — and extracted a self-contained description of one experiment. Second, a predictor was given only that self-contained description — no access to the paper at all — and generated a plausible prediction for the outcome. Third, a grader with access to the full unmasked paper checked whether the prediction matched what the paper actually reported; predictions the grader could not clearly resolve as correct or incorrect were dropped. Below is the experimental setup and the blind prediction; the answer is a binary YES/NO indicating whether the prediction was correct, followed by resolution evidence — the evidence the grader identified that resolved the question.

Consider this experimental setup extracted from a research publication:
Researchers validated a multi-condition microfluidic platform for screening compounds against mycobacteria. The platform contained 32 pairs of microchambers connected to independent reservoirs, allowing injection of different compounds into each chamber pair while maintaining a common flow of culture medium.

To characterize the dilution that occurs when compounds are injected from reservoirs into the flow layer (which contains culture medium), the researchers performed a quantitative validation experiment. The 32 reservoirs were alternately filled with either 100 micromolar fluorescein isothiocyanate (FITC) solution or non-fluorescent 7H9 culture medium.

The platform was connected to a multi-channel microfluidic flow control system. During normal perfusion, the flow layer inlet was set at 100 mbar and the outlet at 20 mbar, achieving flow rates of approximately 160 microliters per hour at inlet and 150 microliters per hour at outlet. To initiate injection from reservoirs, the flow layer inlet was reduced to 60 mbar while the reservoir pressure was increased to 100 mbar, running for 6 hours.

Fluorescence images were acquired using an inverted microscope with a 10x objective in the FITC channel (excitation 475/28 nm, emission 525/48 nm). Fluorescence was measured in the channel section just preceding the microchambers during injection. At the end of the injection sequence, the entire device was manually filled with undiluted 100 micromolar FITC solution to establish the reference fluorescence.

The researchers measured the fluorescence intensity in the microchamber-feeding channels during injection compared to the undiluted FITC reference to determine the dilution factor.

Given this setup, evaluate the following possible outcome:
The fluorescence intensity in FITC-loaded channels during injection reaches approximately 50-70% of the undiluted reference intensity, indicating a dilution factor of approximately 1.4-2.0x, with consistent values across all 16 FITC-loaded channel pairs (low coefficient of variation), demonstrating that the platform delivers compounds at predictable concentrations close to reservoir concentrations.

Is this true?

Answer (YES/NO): NO